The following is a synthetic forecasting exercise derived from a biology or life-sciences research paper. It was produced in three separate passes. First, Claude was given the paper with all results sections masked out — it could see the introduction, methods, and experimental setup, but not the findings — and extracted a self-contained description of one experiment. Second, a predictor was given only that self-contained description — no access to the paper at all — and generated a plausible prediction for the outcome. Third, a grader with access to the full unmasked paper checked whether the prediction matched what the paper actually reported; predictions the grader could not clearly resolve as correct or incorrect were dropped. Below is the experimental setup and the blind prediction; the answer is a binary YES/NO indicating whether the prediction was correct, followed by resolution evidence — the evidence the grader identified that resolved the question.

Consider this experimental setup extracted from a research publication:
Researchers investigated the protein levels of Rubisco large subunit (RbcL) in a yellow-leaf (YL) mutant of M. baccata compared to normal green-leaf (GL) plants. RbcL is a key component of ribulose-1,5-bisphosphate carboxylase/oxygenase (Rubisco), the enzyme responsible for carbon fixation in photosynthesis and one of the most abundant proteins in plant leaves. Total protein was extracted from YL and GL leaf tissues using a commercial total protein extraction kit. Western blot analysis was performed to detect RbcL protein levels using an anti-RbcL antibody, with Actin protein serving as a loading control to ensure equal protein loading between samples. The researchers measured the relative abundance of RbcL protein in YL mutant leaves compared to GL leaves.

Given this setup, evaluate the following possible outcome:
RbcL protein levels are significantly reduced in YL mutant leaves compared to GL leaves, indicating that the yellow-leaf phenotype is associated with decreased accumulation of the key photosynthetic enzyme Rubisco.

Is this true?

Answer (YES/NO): YES